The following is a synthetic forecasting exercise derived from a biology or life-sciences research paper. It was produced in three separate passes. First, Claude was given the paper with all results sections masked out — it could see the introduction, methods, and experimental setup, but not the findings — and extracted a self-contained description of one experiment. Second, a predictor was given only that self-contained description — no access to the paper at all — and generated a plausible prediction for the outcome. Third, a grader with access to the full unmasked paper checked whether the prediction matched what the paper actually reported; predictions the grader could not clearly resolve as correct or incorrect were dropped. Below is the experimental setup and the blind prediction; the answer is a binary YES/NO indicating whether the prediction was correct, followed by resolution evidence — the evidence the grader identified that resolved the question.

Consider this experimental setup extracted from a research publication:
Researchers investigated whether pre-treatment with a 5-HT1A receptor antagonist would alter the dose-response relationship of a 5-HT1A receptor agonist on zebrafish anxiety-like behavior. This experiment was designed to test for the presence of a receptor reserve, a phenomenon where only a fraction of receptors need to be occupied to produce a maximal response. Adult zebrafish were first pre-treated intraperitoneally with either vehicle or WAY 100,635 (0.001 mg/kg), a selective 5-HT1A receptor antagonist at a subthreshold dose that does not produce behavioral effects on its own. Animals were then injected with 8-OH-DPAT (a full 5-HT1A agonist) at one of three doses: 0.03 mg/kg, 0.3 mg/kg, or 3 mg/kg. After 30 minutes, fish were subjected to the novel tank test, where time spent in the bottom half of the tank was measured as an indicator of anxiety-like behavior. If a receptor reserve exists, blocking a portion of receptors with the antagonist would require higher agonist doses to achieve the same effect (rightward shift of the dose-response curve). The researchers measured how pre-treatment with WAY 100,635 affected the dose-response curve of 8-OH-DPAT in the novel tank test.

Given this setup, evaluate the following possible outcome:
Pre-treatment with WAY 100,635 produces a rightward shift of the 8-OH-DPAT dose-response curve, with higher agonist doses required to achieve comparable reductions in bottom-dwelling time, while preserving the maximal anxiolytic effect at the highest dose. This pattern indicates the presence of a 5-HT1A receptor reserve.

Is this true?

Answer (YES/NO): YES